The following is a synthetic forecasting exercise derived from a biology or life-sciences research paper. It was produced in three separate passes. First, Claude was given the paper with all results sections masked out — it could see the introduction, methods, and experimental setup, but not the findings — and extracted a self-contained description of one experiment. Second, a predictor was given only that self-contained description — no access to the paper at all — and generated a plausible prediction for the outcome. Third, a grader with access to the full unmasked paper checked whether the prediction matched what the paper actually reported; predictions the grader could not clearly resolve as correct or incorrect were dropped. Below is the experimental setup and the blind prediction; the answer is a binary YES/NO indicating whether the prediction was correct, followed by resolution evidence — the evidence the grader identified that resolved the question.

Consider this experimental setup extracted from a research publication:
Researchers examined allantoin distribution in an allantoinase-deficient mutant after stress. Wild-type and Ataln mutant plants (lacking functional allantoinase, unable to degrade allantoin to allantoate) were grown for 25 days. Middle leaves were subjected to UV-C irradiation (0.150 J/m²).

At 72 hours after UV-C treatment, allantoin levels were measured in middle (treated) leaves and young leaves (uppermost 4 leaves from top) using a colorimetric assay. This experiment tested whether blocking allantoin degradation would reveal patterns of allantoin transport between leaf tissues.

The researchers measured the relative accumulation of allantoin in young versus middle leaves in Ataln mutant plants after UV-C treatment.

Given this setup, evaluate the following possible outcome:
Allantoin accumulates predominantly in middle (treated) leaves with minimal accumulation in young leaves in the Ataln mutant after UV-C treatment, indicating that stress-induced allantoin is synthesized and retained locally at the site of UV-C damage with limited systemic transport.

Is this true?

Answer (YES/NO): NO